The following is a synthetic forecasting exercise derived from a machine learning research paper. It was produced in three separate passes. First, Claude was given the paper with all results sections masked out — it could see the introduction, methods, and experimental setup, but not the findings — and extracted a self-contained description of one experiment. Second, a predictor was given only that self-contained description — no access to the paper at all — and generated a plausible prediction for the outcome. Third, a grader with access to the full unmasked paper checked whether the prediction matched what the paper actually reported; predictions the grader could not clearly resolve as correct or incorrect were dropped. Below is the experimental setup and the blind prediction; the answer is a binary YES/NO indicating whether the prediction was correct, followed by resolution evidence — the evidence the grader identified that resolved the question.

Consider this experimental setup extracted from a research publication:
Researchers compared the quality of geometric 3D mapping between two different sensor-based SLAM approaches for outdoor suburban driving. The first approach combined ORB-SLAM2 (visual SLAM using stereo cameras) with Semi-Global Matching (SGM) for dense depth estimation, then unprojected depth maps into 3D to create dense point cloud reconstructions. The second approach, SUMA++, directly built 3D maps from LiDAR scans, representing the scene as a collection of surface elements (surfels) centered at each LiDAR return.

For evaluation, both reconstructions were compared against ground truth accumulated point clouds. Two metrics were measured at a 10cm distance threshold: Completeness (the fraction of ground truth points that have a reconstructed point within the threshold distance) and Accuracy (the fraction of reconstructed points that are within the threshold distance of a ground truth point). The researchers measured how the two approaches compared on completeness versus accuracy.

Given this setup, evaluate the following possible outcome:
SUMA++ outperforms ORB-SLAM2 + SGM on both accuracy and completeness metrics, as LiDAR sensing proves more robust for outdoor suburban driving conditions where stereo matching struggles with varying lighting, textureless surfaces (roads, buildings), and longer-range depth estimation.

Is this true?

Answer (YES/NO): NO